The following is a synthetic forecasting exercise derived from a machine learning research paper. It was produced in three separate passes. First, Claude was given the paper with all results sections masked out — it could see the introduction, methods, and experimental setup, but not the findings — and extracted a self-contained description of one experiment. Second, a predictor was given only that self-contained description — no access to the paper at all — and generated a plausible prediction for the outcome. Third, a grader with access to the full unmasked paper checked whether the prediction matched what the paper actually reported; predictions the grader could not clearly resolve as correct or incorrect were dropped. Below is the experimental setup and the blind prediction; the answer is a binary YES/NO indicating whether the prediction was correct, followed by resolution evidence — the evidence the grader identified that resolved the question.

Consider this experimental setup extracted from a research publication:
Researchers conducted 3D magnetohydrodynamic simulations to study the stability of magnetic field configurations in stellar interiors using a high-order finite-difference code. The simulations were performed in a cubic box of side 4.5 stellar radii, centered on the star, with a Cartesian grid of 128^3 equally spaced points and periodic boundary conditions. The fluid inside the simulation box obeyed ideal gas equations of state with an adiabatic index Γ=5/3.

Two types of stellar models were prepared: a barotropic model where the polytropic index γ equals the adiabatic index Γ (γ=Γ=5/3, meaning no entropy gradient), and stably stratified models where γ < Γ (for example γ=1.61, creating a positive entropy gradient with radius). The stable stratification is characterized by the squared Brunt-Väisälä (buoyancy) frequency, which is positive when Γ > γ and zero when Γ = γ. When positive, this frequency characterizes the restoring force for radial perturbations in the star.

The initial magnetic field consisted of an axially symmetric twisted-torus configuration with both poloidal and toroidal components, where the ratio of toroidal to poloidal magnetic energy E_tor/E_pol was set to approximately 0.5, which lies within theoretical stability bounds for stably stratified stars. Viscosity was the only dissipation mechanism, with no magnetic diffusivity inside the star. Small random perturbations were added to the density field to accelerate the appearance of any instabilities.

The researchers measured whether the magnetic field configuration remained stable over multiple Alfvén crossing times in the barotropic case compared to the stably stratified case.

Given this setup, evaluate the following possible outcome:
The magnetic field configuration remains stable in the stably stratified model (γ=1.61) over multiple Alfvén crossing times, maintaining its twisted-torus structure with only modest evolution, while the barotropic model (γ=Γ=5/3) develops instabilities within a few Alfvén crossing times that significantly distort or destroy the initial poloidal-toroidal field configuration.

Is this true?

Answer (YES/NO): YES